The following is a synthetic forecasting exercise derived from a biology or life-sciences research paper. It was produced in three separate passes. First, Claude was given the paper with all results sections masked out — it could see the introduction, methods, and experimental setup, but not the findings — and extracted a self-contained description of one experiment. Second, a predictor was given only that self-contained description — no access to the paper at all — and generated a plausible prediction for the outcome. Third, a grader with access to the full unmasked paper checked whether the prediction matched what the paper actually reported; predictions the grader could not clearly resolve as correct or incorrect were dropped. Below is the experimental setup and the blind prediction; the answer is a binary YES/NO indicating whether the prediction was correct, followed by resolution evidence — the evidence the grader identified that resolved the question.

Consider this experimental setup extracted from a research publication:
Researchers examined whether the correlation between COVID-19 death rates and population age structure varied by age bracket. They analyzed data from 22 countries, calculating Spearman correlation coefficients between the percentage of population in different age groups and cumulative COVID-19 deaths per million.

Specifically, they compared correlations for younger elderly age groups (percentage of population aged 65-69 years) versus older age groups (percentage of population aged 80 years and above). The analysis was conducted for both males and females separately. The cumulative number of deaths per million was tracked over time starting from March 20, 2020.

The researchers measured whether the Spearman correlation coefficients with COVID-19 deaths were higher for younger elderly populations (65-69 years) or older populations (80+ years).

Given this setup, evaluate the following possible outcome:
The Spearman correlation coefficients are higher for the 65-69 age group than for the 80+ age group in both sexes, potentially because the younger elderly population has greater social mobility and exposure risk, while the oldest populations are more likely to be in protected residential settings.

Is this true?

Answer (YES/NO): NO